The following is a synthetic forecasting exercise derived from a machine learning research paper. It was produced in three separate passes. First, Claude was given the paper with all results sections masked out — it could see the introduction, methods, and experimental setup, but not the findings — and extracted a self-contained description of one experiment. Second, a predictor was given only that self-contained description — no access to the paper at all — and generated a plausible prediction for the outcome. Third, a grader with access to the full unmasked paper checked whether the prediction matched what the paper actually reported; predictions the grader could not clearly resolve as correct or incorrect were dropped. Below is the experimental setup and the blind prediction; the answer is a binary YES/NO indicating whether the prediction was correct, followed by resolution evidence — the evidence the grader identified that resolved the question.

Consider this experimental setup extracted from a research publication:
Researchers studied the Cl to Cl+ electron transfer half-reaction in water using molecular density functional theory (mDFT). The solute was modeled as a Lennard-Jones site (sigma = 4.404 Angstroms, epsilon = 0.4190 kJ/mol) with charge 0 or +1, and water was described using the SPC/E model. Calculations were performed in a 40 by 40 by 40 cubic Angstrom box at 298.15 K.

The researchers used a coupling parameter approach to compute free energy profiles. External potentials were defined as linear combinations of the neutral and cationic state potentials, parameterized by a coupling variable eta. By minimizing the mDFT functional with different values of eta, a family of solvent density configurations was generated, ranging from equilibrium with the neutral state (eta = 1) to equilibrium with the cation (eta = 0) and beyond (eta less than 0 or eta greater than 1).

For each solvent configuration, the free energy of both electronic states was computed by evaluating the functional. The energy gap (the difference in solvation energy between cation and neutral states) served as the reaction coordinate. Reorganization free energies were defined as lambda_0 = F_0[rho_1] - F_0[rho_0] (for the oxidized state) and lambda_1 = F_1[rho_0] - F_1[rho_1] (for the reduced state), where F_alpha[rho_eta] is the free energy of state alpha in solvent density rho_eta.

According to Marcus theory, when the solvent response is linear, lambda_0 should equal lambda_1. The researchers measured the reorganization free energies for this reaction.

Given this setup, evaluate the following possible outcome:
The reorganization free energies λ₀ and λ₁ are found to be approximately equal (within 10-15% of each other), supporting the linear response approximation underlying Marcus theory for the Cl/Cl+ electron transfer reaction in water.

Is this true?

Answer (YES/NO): YES